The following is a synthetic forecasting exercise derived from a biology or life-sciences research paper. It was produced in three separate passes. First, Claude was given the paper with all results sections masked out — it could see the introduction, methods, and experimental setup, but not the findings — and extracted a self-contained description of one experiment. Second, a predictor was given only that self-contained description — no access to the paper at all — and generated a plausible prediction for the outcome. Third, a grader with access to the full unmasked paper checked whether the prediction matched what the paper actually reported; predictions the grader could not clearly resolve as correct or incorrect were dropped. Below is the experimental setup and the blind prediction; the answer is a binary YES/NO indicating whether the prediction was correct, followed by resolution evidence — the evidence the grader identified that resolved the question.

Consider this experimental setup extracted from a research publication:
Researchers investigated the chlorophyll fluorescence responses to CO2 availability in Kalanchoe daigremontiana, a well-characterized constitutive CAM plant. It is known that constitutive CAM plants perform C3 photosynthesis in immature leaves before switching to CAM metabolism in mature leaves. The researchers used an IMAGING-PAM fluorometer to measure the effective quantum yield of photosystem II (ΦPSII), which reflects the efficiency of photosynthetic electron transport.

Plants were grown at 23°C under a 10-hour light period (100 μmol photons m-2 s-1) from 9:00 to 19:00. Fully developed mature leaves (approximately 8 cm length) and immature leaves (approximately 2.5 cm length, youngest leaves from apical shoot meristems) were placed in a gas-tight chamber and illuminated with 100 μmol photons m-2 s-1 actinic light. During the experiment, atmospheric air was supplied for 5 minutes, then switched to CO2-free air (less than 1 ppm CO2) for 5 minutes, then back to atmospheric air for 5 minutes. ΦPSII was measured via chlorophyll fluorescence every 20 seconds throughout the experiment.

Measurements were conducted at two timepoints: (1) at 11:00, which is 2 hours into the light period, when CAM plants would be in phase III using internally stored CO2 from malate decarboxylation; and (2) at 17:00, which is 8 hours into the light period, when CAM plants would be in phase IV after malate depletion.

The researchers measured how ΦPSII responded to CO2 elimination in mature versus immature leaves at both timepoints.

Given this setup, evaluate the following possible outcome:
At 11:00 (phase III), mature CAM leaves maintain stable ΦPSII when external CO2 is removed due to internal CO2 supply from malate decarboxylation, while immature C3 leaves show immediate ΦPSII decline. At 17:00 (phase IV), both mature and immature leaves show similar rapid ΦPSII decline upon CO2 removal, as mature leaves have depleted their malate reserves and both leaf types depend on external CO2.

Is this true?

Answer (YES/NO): YES